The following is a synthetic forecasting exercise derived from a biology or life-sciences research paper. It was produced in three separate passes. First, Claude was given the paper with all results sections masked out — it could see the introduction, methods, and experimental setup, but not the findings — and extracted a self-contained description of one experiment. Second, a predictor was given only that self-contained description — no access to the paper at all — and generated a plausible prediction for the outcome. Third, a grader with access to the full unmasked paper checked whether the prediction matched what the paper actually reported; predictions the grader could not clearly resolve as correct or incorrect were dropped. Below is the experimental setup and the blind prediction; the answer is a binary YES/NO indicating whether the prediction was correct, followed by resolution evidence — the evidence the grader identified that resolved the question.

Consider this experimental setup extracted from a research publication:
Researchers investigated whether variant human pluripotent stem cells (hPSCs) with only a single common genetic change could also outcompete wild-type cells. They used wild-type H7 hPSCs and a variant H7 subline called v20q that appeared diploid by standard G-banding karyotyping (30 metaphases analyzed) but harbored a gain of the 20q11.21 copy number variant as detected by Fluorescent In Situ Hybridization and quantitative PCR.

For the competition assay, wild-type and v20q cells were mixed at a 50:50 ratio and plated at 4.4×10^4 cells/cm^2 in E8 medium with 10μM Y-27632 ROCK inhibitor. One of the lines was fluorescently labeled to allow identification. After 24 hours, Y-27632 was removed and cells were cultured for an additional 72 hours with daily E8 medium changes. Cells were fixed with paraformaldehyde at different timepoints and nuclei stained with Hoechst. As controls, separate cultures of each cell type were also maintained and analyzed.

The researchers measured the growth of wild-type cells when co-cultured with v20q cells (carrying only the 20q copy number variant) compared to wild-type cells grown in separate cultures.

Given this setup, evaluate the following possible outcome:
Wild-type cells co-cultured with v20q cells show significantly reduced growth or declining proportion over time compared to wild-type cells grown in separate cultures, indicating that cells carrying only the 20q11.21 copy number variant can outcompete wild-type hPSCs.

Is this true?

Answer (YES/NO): NO